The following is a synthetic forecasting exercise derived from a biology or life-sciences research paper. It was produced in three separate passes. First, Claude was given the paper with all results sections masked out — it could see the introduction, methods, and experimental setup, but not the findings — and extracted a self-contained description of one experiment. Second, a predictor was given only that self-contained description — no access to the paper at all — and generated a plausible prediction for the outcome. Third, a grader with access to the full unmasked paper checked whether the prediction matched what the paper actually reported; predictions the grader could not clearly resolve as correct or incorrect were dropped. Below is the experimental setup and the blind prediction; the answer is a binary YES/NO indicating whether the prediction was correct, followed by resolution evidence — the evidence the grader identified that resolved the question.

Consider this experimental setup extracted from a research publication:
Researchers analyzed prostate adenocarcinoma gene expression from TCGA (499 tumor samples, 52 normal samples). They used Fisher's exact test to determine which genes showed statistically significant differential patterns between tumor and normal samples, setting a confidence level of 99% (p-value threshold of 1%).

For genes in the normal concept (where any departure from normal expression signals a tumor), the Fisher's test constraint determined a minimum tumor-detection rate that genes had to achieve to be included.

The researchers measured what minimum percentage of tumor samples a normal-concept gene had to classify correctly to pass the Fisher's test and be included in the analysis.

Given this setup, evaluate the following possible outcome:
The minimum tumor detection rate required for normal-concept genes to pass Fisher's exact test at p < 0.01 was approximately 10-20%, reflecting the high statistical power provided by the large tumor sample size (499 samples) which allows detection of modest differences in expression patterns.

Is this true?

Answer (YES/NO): NO